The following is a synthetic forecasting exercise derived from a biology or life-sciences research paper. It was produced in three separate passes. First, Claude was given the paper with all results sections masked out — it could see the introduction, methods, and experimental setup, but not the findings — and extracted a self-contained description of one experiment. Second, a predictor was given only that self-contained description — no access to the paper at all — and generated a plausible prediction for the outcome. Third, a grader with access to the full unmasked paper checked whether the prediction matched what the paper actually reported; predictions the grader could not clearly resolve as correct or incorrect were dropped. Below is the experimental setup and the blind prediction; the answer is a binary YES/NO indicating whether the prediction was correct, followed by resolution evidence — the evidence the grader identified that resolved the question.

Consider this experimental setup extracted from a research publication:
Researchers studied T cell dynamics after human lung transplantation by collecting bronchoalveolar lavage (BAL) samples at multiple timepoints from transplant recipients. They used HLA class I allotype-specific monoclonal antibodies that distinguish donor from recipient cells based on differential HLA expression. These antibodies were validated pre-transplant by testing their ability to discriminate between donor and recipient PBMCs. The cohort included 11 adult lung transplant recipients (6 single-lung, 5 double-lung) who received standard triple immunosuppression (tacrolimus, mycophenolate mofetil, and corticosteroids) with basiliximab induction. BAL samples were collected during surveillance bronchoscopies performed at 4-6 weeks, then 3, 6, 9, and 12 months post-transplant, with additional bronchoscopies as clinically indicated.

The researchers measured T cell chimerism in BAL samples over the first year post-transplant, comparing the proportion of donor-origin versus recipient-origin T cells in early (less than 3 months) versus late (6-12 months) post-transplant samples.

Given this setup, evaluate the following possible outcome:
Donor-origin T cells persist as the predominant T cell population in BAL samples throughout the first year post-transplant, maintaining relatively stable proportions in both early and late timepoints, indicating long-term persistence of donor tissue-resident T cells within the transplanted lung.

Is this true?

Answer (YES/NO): NO